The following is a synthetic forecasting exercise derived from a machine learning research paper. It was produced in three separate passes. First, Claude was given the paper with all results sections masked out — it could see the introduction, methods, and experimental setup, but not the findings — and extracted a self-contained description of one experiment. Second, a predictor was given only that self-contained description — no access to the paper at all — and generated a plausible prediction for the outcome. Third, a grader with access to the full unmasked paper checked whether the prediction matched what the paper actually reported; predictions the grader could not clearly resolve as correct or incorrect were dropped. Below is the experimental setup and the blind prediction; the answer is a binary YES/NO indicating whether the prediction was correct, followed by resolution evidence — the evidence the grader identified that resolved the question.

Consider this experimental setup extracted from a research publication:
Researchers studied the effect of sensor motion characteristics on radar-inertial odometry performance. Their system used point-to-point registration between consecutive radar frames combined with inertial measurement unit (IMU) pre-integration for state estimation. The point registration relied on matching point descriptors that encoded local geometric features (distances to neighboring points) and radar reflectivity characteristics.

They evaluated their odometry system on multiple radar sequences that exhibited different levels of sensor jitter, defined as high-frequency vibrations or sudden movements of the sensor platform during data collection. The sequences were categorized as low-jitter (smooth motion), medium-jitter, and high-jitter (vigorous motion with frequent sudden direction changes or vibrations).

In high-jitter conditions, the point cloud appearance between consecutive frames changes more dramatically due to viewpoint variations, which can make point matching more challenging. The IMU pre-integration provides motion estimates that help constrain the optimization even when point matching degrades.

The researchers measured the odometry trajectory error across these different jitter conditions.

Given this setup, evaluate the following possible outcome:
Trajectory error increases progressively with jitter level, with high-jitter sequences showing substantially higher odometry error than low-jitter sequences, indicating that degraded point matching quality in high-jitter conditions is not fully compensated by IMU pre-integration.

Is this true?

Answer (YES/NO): YES